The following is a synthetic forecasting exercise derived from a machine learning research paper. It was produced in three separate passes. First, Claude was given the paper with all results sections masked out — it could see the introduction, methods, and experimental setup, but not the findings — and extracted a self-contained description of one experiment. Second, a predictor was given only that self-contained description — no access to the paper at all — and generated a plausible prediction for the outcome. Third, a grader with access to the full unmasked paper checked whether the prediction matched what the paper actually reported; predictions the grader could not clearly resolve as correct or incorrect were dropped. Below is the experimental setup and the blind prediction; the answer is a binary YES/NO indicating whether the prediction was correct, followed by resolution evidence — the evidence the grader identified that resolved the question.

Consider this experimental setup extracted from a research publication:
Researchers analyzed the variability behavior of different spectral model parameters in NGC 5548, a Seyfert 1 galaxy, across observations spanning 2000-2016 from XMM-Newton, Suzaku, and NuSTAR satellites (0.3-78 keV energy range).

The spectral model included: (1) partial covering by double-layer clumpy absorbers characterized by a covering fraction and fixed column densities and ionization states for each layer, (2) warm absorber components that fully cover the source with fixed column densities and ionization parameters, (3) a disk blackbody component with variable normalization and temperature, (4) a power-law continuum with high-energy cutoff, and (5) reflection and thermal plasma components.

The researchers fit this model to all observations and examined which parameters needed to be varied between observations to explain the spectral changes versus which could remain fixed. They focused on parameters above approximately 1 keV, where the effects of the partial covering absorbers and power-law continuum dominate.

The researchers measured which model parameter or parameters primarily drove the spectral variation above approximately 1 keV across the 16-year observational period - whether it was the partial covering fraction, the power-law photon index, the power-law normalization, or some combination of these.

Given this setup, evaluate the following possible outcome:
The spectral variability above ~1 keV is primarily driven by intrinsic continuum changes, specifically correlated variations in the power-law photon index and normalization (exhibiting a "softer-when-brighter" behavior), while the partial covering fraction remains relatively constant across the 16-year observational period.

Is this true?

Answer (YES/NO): NO